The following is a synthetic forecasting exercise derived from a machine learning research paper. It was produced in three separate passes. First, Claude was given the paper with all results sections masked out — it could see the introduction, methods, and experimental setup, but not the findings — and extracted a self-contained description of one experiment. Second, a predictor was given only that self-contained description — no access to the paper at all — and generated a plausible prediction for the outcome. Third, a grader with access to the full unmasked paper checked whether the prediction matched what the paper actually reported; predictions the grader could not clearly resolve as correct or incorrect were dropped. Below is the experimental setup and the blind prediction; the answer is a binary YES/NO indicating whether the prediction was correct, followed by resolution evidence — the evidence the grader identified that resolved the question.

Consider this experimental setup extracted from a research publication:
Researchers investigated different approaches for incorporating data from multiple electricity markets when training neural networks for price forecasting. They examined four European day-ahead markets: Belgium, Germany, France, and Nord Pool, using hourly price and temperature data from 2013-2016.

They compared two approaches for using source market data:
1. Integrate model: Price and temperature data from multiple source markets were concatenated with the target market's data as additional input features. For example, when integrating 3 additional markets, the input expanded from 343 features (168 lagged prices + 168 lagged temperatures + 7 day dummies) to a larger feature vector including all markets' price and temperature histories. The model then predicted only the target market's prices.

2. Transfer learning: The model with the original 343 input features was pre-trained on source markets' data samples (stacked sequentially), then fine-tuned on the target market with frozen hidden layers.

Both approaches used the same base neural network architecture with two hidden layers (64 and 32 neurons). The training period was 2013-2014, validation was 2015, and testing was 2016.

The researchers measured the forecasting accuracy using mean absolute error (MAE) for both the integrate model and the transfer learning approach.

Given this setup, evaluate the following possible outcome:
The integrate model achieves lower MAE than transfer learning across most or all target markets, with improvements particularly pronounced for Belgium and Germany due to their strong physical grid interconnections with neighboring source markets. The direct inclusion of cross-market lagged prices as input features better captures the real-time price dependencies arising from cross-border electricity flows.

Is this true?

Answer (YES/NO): NO